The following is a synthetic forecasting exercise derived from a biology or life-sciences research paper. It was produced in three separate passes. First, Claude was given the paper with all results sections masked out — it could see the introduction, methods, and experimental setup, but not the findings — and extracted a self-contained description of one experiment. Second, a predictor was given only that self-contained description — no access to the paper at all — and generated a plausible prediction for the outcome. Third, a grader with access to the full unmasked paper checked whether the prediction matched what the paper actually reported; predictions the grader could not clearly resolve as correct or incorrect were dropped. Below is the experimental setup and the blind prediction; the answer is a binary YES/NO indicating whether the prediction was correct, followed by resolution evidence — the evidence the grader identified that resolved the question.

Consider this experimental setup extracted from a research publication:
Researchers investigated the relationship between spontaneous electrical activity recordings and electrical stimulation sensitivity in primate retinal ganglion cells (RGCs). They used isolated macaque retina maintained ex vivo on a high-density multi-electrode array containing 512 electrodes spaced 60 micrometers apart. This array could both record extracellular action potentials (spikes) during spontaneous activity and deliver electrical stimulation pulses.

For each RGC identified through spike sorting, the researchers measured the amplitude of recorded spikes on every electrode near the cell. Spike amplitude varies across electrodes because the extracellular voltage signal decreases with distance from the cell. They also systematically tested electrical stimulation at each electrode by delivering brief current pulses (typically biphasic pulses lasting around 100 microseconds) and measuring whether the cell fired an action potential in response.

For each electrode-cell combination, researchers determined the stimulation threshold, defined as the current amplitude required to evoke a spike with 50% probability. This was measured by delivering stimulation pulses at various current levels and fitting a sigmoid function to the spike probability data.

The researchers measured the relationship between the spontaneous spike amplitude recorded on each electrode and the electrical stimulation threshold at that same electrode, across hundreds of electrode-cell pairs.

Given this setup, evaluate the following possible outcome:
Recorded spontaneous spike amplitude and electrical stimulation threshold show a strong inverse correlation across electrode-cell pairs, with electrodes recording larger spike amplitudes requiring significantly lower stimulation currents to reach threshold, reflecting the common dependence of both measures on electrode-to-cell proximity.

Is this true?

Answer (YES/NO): YES